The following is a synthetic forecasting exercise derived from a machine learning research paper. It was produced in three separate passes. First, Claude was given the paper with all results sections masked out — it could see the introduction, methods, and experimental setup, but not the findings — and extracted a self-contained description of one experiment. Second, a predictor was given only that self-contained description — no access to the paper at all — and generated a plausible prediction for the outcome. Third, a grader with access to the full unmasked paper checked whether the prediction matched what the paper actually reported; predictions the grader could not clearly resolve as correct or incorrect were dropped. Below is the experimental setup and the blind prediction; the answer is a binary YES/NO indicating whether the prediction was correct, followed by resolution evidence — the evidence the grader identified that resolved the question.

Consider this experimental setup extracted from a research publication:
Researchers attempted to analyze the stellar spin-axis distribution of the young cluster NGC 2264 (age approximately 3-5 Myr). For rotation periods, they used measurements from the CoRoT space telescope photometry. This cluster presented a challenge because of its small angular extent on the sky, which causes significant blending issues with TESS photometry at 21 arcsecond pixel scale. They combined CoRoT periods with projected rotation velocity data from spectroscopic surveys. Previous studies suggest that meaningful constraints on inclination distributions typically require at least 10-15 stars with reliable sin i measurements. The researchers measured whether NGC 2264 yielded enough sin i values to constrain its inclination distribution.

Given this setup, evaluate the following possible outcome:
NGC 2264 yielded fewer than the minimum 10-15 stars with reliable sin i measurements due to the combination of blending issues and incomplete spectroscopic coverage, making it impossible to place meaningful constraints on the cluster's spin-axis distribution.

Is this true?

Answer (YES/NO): YES